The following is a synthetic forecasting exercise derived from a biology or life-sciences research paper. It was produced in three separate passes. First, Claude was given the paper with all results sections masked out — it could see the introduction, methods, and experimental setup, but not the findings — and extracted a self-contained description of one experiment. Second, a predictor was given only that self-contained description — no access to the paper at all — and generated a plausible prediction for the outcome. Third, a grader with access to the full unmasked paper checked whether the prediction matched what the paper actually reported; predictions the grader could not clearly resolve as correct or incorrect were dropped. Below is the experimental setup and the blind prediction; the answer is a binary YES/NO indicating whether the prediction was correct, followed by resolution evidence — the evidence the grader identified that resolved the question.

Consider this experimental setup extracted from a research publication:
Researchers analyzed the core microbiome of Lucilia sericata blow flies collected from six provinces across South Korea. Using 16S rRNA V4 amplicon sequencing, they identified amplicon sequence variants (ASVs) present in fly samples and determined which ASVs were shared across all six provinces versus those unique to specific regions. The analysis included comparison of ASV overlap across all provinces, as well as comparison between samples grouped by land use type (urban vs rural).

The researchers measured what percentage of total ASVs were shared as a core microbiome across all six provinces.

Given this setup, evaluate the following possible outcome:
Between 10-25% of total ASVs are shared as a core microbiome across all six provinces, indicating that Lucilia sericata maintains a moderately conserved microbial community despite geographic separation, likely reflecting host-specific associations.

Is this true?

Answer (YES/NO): NO